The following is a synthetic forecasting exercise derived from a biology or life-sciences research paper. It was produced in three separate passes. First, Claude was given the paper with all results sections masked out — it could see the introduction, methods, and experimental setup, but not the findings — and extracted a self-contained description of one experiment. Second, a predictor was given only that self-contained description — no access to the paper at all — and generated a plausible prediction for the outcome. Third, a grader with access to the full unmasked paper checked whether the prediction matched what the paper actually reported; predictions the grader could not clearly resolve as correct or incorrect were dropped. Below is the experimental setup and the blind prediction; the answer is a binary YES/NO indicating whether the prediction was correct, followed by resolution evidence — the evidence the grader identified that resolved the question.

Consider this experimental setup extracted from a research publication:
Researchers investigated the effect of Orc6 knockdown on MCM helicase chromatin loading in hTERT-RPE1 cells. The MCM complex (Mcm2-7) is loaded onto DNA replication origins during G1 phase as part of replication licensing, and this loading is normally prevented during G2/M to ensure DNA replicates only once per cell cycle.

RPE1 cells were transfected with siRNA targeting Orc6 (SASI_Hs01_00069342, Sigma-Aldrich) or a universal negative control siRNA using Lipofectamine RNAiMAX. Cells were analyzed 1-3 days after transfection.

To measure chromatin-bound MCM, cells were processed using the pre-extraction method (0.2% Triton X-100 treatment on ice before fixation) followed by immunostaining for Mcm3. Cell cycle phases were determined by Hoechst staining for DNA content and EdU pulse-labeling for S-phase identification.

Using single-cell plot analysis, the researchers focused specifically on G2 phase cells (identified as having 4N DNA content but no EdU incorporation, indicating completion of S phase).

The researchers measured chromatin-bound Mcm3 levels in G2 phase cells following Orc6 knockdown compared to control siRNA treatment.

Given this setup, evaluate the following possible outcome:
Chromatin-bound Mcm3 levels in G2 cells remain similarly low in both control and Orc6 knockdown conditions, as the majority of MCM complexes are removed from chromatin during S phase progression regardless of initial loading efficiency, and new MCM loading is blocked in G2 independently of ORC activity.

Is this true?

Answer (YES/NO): YES